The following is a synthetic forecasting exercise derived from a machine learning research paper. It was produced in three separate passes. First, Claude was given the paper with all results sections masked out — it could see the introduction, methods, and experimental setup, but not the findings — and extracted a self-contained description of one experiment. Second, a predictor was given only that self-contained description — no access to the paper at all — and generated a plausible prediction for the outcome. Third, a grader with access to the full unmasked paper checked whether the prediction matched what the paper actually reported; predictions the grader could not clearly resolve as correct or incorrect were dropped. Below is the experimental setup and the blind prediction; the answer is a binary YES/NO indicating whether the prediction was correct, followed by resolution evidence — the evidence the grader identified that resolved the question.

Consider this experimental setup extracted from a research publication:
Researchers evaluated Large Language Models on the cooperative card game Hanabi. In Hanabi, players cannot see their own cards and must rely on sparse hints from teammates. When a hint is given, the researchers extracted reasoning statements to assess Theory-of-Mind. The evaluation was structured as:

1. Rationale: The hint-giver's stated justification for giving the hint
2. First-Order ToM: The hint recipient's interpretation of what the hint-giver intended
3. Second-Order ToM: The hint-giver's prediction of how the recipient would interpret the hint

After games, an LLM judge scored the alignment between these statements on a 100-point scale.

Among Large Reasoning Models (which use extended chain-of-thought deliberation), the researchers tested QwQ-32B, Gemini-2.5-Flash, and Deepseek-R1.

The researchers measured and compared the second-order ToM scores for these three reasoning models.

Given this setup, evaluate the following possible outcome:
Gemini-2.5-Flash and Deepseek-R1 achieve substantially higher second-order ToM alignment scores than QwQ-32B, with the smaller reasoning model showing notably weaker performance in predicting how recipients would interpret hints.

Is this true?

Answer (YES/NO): NO